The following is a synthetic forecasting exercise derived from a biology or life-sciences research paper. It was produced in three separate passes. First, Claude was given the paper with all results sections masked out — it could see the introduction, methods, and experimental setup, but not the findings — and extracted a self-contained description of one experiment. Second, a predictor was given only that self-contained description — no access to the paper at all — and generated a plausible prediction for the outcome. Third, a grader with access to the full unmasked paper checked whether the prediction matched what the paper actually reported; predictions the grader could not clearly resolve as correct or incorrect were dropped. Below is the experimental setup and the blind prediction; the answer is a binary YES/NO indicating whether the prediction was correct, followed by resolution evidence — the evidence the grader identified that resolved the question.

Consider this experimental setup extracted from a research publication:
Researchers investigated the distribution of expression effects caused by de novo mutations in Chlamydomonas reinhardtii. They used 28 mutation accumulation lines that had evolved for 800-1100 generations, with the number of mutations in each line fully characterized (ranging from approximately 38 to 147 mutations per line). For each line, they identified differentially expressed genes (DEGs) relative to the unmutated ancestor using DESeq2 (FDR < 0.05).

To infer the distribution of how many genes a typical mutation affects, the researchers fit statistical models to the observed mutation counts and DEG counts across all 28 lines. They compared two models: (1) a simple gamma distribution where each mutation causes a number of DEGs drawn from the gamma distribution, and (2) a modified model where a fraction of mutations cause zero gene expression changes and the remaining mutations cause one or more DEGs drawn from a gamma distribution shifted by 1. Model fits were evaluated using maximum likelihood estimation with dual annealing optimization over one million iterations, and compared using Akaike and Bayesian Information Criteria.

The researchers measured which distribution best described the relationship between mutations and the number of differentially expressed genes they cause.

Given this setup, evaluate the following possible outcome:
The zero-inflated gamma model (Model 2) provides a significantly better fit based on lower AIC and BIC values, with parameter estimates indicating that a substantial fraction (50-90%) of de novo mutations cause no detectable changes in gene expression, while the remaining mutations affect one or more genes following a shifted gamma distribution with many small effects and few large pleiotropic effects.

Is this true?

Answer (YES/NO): NO